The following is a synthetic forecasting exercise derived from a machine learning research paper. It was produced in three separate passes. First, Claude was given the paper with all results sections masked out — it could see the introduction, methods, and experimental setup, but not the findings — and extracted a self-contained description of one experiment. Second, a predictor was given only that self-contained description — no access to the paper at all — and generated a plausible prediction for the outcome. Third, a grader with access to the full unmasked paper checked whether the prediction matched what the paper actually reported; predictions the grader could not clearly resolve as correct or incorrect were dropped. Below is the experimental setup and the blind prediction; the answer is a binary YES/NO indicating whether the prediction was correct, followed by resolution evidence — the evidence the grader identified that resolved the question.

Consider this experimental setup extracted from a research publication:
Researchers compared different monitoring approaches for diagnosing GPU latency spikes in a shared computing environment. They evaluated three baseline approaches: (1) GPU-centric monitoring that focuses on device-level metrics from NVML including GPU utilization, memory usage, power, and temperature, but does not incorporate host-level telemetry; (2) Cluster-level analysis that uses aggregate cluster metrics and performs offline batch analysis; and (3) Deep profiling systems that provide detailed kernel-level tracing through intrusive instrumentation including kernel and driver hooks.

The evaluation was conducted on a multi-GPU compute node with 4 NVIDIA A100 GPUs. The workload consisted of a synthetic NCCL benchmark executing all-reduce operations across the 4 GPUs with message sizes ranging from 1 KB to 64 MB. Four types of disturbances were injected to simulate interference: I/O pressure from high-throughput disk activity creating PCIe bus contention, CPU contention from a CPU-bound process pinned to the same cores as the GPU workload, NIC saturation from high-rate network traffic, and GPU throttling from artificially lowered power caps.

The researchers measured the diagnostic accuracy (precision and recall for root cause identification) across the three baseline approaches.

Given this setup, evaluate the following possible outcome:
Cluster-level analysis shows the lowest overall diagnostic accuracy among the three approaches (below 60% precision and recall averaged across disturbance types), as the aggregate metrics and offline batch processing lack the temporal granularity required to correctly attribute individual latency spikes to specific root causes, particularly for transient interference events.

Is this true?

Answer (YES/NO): NO